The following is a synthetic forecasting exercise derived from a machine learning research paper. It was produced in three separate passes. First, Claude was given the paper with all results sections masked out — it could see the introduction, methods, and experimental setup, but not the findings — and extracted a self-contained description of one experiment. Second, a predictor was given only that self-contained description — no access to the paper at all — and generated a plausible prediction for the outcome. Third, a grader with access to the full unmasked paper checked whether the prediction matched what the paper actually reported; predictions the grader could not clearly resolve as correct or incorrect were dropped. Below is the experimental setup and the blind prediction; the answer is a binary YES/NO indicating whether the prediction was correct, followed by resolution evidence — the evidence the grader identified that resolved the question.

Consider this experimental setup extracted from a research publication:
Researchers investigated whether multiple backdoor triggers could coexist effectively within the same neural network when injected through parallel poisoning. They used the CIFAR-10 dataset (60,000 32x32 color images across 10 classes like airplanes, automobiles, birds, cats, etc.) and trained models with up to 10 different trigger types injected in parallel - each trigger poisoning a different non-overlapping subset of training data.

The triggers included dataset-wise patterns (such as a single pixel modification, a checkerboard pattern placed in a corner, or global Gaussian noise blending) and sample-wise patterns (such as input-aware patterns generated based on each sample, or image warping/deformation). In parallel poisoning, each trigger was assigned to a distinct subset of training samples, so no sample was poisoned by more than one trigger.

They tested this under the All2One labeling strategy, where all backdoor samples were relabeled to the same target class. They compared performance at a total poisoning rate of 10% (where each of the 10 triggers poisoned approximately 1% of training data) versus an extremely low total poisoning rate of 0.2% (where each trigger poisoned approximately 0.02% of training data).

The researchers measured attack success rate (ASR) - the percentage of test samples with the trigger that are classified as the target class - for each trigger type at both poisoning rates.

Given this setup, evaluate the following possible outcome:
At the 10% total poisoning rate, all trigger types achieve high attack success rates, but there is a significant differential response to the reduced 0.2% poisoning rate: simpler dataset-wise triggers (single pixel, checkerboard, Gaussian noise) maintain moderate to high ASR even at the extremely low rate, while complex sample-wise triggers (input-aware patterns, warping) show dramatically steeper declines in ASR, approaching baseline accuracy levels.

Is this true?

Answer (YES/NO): NO